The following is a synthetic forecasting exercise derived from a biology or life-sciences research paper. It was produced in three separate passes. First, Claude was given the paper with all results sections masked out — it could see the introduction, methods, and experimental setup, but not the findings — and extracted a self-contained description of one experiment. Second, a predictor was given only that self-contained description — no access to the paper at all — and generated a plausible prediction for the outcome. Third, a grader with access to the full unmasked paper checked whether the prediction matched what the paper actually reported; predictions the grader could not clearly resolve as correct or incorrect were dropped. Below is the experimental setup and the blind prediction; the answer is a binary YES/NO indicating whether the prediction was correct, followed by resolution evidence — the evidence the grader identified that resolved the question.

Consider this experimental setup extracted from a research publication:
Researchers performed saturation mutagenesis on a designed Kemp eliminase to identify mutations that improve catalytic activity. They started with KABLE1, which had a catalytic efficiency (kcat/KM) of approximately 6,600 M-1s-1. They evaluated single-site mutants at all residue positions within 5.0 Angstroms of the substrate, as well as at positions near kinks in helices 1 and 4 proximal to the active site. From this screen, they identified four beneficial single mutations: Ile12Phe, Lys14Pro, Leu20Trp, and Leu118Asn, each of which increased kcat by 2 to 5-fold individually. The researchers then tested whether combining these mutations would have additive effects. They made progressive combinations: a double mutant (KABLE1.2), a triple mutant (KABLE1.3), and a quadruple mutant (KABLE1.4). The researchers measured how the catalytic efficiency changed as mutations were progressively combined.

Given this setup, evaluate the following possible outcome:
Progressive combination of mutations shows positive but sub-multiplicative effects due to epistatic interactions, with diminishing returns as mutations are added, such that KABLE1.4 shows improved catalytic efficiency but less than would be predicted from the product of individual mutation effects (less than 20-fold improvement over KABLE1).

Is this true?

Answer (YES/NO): NO